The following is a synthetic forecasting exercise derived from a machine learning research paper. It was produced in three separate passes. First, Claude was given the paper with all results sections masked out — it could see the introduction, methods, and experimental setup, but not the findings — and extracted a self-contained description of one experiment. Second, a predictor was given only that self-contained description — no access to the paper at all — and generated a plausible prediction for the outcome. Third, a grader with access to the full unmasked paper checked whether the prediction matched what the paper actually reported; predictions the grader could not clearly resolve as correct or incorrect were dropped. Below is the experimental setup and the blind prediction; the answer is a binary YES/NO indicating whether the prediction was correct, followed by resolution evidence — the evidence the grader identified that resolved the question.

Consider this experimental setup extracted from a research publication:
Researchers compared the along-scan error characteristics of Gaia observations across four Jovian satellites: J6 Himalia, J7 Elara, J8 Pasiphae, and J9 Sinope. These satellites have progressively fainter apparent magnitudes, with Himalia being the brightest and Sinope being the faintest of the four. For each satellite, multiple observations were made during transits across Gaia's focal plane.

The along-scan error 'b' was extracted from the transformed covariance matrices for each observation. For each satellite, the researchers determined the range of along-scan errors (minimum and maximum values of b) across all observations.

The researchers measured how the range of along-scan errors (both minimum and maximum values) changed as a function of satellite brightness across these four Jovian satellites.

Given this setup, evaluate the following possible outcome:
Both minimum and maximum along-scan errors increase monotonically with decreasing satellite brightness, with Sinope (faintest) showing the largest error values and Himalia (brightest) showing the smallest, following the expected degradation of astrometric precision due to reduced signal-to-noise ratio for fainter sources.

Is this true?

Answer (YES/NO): YES